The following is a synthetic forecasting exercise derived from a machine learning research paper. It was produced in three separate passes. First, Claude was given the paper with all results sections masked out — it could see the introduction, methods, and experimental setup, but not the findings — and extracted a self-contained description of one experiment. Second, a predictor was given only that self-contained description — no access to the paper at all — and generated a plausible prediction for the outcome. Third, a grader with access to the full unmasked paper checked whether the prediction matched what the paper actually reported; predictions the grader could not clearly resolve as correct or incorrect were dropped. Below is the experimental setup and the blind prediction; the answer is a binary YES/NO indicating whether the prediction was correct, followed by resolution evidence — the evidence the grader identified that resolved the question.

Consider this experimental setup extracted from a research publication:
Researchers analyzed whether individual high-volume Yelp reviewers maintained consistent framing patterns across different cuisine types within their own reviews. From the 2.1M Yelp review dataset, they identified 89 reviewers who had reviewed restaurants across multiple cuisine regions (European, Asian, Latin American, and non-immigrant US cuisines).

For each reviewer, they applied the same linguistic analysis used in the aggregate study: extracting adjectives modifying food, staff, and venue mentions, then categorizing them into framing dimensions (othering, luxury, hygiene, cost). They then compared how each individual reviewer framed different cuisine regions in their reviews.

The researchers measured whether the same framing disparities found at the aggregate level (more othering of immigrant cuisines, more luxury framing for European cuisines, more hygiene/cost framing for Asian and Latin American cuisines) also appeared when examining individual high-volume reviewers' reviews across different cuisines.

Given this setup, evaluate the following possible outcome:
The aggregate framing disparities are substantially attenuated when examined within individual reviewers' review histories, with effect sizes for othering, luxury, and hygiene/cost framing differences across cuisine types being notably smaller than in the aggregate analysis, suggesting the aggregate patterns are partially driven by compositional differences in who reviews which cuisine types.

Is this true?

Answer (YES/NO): NO